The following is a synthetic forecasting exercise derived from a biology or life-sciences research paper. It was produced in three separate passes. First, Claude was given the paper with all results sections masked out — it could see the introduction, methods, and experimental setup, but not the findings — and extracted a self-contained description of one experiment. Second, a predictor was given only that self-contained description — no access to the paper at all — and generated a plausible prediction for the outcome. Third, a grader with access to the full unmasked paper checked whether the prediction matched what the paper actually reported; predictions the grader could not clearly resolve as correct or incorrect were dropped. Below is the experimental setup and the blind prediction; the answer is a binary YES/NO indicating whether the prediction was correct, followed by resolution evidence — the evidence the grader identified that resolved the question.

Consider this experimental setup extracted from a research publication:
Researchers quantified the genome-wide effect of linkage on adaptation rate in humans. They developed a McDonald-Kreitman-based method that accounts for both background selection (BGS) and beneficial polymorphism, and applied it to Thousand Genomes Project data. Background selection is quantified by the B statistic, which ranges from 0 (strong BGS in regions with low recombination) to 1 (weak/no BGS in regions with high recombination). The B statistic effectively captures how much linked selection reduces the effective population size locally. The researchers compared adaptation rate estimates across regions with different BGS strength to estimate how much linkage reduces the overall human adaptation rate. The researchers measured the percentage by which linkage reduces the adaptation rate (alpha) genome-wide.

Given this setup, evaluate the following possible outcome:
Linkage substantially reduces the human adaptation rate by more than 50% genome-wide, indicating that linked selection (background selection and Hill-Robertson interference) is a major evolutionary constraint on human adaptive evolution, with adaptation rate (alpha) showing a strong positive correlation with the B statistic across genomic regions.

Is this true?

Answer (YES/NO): NO